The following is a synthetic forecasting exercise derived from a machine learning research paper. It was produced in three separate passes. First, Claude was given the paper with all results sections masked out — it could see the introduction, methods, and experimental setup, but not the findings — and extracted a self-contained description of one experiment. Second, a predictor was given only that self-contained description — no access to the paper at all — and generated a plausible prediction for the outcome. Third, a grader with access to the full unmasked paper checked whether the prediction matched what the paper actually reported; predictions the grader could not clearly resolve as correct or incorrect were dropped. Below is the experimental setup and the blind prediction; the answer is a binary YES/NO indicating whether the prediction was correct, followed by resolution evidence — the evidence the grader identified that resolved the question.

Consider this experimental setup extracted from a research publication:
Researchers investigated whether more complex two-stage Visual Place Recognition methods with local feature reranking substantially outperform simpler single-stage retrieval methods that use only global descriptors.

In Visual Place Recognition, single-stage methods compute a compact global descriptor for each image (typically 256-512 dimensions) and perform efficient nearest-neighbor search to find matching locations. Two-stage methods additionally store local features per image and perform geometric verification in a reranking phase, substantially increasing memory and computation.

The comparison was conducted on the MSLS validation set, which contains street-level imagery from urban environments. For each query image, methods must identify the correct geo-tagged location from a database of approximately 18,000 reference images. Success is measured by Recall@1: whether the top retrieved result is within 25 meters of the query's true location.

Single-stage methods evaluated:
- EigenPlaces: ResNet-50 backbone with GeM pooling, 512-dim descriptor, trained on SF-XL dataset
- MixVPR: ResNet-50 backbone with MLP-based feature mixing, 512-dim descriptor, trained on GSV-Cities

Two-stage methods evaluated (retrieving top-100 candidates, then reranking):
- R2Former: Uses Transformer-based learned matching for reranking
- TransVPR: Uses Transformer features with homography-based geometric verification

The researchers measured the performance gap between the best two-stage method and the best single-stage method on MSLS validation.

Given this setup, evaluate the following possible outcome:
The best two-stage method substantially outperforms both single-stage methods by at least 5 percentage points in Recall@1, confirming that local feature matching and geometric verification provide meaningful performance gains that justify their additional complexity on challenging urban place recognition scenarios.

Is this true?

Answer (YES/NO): NO